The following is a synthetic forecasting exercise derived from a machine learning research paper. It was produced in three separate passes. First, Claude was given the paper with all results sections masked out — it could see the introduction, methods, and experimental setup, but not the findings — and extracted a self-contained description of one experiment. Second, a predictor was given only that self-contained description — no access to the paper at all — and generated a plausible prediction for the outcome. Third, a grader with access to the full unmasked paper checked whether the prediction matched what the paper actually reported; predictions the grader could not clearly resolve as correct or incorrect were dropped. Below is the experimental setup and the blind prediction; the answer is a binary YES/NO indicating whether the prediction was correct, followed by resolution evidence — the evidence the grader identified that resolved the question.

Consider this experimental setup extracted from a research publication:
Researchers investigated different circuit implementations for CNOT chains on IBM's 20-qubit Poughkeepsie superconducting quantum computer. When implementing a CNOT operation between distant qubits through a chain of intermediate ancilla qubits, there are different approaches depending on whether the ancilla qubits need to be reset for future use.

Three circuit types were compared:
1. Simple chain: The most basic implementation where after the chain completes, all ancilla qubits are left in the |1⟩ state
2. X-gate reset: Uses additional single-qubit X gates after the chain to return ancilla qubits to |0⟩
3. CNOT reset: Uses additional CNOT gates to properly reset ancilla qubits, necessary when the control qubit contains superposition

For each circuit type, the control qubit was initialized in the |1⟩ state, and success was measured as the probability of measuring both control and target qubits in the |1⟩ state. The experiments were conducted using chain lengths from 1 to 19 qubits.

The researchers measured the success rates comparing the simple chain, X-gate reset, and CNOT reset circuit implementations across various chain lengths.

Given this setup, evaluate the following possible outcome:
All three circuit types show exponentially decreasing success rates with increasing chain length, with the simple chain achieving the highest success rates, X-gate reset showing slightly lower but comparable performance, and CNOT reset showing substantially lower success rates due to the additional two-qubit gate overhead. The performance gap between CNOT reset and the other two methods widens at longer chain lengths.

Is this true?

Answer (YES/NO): NO